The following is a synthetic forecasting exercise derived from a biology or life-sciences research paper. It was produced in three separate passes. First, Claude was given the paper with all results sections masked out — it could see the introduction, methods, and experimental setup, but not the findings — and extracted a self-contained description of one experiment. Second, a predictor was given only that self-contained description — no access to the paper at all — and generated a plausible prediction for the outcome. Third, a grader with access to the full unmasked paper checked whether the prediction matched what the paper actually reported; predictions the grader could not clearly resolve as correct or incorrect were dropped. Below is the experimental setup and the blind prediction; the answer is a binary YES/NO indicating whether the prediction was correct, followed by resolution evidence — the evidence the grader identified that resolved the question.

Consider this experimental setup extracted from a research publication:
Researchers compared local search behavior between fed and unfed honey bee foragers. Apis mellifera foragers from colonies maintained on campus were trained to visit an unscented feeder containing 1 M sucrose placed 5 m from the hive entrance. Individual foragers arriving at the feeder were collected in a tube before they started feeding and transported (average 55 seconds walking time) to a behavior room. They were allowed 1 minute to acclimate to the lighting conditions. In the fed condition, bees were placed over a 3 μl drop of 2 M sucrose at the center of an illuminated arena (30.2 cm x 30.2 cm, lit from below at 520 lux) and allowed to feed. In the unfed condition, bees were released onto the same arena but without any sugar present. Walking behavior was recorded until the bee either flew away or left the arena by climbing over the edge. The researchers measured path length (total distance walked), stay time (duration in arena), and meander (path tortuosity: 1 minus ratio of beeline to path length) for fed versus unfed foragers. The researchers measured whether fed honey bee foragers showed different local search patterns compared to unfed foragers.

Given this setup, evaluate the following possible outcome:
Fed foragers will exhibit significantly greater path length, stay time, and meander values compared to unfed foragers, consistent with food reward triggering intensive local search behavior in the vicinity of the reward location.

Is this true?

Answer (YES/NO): YES